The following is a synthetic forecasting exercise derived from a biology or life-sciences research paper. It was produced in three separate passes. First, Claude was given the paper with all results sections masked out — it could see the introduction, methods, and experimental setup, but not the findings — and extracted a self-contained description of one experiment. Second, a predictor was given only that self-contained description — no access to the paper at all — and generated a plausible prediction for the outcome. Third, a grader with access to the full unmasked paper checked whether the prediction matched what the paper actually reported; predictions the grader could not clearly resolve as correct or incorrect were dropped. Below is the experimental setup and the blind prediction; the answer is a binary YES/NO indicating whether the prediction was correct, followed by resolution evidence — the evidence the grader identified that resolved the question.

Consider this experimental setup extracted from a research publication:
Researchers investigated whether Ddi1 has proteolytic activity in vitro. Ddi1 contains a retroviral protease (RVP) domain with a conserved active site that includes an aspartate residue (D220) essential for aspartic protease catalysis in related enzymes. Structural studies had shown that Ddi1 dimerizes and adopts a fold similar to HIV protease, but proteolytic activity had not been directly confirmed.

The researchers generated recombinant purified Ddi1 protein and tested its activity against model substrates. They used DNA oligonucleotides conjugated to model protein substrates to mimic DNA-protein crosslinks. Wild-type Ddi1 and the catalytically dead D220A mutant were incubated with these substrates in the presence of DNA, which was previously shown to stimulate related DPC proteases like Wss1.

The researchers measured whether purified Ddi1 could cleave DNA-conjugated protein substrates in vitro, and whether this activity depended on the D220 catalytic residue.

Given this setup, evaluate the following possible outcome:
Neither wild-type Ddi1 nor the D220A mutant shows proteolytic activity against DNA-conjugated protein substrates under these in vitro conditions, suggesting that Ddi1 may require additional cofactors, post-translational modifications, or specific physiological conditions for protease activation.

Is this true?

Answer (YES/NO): YES